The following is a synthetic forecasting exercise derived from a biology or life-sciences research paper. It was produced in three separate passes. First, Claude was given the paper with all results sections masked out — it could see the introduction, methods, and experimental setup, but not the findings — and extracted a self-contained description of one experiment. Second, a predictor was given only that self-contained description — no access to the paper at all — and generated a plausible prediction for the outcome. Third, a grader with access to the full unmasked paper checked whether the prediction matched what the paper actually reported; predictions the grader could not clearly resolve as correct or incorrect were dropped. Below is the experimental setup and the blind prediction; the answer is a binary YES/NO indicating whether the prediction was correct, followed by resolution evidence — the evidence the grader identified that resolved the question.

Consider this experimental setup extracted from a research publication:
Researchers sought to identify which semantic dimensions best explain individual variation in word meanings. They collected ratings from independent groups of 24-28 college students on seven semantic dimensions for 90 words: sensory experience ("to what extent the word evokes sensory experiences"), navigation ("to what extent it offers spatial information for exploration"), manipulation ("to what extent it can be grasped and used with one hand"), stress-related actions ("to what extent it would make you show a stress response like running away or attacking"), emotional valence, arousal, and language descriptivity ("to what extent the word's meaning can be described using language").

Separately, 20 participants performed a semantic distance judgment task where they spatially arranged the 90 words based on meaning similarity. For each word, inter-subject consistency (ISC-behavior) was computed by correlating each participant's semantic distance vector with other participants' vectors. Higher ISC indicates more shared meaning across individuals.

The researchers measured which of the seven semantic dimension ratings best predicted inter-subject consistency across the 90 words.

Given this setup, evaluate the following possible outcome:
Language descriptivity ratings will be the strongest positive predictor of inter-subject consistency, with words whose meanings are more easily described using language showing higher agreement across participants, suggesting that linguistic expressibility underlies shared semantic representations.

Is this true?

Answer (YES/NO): NO